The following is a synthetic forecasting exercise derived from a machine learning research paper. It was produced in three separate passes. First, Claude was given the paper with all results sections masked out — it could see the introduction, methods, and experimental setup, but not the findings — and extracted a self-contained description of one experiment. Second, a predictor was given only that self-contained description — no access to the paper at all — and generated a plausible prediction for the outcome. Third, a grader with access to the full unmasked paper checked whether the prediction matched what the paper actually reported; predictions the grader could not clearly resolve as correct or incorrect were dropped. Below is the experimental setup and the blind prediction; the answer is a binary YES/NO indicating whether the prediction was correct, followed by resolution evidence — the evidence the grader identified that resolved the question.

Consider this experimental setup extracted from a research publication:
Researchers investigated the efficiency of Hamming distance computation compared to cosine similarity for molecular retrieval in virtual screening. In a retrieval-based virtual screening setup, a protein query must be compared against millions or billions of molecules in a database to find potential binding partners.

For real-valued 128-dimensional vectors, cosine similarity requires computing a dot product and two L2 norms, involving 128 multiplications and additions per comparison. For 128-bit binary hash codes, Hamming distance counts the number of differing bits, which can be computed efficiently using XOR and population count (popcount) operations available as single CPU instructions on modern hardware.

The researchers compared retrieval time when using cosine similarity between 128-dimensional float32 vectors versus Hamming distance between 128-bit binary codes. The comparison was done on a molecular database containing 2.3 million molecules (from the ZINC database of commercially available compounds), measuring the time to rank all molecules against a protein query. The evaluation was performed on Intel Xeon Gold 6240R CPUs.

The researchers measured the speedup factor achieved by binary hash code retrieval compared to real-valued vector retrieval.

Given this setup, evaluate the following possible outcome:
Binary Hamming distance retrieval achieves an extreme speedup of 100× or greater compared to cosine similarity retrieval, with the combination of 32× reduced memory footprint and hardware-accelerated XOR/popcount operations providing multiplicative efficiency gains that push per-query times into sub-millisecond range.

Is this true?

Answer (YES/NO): NO